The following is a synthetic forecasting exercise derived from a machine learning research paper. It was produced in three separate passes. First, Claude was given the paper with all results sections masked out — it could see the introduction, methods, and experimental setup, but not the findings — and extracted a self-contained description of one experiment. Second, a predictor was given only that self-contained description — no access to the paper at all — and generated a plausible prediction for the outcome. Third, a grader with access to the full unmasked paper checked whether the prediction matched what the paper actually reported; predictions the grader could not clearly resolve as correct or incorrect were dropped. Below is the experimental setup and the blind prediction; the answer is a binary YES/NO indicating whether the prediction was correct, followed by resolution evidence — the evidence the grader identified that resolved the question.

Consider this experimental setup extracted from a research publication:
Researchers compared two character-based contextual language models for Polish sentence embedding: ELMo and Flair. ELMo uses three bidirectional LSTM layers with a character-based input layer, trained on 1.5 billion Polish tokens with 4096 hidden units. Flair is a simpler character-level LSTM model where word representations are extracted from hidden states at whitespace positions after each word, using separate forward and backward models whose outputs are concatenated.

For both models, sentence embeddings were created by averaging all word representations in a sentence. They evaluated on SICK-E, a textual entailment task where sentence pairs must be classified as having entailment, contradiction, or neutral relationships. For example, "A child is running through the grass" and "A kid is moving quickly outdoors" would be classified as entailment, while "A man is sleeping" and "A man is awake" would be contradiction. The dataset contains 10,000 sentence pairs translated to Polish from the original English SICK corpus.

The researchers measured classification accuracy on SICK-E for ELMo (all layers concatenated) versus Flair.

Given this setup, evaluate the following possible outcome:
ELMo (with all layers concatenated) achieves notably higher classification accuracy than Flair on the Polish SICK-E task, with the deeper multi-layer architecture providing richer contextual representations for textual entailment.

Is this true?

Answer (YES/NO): NO